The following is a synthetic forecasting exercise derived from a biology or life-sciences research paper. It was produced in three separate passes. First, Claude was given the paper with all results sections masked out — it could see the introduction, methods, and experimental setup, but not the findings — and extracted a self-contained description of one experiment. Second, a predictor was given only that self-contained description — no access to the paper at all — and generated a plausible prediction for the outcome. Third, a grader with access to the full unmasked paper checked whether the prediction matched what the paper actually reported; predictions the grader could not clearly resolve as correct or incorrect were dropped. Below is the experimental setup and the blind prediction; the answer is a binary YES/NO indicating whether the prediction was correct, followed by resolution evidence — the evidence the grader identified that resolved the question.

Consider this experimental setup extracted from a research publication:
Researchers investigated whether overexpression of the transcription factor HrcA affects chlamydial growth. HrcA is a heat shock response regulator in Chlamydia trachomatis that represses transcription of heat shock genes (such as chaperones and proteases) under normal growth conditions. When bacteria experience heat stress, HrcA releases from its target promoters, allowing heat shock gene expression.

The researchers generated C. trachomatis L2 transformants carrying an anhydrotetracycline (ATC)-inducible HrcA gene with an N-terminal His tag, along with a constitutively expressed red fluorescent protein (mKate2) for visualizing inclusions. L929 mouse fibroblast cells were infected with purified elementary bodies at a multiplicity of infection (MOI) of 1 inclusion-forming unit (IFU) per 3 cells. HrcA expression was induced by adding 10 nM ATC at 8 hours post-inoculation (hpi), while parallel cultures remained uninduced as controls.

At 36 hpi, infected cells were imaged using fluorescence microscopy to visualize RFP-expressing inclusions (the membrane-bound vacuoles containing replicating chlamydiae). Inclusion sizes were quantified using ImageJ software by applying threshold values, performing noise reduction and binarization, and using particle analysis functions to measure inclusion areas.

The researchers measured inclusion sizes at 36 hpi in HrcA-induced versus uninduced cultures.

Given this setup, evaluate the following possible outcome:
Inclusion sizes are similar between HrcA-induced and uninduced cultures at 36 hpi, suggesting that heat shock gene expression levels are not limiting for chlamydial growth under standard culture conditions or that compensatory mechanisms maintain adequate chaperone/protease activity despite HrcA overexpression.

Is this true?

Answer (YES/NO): NO